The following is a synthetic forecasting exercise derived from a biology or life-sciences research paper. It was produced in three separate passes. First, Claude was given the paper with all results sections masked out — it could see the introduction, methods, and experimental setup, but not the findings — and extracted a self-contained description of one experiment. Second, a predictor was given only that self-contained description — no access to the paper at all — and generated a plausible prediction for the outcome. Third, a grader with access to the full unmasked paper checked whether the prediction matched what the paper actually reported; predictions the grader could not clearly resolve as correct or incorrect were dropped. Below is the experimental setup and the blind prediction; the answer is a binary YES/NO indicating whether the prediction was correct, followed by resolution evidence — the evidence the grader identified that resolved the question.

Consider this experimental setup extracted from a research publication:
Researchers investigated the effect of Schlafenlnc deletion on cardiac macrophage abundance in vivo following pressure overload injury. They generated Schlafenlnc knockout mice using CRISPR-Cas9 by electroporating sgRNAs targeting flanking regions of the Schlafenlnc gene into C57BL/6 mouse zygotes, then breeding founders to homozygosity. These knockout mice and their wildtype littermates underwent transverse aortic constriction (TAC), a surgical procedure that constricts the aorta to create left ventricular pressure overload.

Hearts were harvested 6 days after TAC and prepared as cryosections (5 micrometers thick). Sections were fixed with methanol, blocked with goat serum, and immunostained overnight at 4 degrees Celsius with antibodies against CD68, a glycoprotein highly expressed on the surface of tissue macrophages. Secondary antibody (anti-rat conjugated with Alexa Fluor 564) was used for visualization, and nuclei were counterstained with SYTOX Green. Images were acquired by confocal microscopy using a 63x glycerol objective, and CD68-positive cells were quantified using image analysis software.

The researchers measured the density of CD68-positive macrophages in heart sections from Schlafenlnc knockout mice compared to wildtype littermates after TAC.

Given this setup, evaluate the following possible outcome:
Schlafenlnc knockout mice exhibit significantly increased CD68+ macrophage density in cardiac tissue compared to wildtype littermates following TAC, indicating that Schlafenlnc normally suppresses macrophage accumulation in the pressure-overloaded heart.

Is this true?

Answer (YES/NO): NO